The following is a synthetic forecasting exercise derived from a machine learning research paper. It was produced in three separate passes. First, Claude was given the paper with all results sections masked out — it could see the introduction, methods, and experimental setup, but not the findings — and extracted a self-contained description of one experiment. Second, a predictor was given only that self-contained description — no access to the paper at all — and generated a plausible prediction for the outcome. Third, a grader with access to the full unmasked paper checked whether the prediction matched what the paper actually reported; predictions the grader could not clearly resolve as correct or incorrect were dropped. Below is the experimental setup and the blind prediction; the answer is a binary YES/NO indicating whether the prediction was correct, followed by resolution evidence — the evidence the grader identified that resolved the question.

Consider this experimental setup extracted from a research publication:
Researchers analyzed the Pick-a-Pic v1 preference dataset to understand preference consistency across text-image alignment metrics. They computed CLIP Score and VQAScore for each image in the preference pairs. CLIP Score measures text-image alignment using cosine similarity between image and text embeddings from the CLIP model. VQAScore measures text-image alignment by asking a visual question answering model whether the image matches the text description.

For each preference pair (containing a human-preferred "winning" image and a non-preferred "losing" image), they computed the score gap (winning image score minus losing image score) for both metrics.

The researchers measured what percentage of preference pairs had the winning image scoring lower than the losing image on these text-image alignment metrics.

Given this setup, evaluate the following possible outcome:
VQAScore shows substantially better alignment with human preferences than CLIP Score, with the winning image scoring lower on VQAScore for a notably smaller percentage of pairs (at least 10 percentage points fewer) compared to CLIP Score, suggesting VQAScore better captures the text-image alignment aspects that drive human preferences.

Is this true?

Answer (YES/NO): NO